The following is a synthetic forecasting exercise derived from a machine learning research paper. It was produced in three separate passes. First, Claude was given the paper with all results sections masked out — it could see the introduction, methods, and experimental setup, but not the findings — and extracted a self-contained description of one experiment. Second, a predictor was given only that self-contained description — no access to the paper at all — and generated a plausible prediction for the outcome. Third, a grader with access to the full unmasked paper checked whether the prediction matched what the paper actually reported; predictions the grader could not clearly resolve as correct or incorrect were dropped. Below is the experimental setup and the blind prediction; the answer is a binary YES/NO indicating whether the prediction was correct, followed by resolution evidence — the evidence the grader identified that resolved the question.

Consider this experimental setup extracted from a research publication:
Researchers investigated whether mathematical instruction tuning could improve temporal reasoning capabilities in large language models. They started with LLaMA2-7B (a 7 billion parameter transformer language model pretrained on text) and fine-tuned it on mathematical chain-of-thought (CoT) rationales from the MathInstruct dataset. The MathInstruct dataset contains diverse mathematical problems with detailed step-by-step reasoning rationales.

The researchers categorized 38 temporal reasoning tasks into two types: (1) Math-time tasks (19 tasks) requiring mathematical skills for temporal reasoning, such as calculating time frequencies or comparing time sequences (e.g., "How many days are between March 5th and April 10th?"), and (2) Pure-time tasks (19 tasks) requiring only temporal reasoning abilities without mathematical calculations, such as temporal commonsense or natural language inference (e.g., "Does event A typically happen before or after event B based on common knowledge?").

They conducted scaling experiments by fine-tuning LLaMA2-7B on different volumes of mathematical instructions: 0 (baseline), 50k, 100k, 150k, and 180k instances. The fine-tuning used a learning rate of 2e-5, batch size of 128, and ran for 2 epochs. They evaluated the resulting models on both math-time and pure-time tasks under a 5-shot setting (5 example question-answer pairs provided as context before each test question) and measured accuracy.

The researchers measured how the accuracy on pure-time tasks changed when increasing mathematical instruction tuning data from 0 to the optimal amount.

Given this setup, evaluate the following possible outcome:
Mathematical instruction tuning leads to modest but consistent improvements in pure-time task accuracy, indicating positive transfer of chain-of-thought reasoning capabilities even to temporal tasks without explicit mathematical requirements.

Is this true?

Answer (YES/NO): NO